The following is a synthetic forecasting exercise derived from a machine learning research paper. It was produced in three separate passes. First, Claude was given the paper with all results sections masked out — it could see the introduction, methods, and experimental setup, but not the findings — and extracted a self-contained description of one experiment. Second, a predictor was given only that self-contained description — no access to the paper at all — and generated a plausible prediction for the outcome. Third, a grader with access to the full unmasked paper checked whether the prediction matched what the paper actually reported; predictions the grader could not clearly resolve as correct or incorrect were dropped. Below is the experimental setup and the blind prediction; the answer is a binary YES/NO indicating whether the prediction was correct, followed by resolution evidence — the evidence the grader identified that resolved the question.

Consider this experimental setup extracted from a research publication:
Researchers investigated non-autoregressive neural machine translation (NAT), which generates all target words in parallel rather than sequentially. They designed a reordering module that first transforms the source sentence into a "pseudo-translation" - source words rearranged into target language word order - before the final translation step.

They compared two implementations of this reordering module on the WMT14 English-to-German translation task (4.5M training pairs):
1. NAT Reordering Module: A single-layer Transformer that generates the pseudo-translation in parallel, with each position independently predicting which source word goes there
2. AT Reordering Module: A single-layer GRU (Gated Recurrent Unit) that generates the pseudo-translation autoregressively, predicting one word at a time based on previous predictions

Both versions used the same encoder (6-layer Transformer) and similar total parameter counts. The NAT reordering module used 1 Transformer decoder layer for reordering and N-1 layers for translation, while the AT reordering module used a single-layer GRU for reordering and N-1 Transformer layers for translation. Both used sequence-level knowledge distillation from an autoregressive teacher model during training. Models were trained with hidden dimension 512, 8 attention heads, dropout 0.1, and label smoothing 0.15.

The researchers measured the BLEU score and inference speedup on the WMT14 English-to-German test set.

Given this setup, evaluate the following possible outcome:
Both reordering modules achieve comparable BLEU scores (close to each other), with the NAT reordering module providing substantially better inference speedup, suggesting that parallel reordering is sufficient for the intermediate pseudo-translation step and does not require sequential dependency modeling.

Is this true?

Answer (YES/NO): NO